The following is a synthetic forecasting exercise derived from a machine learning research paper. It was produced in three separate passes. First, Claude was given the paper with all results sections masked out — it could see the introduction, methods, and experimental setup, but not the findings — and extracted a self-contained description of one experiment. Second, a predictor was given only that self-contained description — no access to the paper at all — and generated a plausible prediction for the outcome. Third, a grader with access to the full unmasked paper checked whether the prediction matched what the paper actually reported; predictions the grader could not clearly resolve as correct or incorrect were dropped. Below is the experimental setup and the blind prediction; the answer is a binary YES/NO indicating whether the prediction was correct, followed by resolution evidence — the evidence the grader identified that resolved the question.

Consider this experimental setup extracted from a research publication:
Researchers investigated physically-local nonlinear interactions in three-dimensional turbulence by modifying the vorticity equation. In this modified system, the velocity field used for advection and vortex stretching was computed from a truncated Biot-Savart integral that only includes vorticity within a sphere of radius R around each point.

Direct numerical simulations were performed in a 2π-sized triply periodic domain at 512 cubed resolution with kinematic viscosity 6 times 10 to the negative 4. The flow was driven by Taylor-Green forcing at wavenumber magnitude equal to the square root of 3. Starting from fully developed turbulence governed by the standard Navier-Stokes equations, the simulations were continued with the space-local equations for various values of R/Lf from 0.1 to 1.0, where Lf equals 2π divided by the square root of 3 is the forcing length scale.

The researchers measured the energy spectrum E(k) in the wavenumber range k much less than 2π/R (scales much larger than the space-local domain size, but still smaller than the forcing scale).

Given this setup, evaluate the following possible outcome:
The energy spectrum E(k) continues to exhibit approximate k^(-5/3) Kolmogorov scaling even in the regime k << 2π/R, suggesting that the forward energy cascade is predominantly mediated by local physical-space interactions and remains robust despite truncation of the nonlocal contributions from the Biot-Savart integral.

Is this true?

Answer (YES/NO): NO